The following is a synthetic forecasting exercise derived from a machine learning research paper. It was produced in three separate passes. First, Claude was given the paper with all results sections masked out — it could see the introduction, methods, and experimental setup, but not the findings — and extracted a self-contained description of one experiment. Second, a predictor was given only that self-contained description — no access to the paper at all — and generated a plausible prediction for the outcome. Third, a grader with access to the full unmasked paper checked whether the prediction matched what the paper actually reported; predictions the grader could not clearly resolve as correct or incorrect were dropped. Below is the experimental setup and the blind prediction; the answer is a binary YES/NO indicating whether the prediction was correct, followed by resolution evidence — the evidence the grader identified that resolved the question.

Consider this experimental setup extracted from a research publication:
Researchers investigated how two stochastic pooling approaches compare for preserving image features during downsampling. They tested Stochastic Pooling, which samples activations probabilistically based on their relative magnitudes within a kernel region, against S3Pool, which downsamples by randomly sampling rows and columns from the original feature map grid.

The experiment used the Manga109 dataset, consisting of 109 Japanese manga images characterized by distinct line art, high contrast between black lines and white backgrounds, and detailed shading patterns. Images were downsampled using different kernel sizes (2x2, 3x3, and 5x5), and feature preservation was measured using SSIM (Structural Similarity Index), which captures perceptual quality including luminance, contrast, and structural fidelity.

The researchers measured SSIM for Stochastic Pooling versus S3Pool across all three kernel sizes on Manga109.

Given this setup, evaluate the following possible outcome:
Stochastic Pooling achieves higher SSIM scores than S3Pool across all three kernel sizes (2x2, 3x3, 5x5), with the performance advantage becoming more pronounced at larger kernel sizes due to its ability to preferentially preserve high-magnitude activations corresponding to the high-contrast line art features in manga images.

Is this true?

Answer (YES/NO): NO